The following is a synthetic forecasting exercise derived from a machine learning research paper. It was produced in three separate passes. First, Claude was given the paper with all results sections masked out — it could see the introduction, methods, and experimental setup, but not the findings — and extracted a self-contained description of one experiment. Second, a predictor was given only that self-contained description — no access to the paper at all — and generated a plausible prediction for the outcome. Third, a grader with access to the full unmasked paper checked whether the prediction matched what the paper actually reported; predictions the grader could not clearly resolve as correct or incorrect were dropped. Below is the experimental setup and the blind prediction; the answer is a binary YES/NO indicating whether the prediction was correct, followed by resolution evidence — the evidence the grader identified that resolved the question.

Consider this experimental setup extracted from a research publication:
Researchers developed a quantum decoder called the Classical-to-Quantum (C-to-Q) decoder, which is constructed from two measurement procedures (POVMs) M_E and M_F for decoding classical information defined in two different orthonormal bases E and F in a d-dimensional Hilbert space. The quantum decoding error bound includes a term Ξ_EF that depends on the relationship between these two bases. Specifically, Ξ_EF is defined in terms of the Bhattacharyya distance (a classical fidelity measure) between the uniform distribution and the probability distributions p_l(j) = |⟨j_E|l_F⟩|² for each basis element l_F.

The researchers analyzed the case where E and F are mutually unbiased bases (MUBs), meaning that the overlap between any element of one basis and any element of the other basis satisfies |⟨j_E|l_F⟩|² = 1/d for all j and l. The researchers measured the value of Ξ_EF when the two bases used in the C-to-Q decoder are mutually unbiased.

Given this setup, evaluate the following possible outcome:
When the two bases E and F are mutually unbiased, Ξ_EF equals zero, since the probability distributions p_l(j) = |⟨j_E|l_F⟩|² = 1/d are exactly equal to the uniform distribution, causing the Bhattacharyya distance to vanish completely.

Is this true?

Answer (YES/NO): YES